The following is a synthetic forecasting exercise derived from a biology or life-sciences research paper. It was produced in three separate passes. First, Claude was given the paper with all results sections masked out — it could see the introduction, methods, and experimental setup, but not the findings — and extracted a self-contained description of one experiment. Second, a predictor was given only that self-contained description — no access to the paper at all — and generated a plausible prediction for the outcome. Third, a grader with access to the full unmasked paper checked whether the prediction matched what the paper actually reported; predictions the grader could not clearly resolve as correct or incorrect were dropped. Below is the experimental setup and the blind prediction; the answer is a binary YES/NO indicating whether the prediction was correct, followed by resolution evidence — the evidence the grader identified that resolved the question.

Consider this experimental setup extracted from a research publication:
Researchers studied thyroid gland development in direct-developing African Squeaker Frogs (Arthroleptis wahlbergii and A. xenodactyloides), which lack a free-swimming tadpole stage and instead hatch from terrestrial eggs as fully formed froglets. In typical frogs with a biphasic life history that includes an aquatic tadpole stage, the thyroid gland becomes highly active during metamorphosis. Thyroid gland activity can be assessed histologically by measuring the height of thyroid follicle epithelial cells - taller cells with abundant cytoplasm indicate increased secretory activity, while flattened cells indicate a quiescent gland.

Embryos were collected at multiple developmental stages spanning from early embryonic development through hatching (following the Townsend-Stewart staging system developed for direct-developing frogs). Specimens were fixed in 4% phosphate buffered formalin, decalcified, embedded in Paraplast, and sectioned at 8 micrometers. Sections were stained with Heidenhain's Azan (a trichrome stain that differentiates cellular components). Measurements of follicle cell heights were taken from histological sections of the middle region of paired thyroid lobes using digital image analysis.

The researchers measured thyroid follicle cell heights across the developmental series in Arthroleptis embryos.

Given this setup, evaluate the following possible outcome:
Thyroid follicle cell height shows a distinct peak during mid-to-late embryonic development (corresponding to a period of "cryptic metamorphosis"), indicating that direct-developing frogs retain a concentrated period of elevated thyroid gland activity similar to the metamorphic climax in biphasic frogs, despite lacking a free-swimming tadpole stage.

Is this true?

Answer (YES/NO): YES